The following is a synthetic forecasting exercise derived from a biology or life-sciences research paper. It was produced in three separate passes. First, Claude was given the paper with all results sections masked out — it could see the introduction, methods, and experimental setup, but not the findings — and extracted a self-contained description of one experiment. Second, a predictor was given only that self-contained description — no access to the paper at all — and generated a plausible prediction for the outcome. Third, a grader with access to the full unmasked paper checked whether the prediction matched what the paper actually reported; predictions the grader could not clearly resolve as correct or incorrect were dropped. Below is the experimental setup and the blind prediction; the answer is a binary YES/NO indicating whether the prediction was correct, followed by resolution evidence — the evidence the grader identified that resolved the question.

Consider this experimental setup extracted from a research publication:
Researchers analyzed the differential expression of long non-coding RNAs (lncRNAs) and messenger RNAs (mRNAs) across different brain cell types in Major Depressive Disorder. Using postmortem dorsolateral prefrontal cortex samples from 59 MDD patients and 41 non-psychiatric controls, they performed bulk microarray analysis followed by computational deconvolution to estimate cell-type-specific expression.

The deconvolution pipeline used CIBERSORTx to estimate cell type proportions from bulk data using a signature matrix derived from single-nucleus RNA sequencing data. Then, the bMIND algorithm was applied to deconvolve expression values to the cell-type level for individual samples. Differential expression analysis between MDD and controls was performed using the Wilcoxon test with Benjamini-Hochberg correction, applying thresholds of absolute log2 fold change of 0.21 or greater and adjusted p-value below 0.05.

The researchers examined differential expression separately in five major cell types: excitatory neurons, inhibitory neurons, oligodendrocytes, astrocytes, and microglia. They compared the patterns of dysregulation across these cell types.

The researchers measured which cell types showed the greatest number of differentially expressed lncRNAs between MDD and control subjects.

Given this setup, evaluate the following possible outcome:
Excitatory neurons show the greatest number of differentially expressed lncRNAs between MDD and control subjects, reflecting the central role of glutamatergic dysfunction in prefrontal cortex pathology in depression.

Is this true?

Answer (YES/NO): NO